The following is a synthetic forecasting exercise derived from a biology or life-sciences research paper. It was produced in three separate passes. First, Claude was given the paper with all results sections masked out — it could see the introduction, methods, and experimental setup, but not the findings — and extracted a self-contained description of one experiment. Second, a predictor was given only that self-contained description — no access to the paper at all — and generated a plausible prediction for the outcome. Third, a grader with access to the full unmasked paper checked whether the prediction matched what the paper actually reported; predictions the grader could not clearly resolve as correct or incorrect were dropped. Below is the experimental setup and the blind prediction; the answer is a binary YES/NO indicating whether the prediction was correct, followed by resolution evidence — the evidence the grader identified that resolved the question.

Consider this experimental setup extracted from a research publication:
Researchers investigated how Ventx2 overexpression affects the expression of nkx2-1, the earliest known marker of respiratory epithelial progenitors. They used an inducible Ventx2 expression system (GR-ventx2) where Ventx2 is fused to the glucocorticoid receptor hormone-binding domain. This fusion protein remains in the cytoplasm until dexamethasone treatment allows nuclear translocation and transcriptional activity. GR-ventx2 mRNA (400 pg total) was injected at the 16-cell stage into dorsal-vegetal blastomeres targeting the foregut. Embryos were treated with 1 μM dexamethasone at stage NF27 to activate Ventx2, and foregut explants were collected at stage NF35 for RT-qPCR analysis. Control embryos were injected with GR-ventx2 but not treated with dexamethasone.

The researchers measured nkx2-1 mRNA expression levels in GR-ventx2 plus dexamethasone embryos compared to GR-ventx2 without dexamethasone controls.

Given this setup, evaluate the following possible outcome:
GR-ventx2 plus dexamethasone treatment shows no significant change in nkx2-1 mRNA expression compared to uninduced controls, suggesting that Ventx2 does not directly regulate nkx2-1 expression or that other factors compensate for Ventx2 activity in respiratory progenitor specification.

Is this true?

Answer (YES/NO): YES